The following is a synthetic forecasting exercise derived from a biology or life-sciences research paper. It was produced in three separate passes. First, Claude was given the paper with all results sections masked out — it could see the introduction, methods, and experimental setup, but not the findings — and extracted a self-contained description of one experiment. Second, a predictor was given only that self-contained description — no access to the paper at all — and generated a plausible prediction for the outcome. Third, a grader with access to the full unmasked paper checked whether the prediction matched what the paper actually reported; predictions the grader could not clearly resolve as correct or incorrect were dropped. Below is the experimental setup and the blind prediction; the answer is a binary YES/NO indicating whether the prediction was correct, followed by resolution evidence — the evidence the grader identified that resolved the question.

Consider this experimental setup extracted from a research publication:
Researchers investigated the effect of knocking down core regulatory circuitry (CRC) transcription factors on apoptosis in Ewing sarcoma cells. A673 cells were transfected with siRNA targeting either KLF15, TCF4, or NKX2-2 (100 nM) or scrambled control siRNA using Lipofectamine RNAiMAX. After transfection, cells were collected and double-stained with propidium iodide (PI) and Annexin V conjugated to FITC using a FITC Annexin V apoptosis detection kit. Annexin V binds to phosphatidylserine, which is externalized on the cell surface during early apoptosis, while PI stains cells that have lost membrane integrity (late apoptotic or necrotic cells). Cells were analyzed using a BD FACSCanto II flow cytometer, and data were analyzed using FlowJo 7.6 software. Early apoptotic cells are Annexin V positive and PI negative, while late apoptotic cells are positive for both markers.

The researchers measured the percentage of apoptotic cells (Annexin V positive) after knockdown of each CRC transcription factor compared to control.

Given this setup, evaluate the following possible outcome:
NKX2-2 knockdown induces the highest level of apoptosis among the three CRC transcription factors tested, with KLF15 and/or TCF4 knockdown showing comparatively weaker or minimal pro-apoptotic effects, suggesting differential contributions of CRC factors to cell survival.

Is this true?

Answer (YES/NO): NO